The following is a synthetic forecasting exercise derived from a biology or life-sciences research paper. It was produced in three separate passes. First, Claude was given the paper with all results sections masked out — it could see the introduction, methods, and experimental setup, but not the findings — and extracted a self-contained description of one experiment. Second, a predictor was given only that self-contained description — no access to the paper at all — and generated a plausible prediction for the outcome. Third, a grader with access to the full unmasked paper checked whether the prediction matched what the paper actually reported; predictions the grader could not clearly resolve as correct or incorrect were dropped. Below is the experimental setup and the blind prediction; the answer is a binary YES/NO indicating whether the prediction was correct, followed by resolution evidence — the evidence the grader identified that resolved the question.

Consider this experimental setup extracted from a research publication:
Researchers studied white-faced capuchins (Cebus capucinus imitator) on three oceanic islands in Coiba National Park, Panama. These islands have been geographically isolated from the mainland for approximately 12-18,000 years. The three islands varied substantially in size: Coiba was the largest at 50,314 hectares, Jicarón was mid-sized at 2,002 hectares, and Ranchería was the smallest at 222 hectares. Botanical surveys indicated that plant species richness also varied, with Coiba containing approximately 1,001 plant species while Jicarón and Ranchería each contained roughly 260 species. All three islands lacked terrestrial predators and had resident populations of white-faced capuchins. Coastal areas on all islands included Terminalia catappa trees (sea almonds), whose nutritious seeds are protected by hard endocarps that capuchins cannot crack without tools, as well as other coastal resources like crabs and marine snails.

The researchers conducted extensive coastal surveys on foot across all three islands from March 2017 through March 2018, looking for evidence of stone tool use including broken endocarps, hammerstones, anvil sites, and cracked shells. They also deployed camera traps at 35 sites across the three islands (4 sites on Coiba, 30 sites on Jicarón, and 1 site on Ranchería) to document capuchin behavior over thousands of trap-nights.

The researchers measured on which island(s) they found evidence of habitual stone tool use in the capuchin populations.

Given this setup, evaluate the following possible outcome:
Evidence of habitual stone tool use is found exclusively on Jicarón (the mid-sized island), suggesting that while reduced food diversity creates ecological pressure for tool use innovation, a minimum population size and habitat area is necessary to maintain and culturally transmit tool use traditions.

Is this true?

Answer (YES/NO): YES